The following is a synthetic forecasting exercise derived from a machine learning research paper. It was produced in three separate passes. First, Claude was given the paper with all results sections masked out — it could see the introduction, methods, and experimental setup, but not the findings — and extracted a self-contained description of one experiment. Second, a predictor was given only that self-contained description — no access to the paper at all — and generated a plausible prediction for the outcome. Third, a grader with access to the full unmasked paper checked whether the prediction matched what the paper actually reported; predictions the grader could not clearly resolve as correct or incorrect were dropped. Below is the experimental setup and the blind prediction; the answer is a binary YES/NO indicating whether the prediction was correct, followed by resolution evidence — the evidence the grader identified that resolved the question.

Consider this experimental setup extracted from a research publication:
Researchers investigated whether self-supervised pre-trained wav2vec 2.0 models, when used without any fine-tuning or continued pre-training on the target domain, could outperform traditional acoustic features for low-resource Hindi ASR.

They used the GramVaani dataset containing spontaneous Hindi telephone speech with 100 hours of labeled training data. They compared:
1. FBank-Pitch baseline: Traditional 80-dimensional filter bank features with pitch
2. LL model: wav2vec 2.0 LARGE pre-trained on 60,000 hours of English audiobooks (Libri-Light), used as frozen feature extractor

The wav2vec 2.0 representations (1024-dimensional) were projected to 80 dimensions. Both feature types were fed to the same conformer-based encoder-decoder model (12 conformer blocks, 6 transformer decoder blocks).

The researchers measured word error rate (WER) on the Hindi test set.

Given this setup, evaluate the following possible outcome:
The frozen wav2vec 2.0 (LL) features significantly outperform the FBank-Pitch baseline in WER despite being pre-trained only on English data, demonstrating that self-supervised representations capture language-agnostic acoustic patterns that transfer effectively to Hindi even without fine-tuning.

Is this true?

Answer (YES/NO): NO